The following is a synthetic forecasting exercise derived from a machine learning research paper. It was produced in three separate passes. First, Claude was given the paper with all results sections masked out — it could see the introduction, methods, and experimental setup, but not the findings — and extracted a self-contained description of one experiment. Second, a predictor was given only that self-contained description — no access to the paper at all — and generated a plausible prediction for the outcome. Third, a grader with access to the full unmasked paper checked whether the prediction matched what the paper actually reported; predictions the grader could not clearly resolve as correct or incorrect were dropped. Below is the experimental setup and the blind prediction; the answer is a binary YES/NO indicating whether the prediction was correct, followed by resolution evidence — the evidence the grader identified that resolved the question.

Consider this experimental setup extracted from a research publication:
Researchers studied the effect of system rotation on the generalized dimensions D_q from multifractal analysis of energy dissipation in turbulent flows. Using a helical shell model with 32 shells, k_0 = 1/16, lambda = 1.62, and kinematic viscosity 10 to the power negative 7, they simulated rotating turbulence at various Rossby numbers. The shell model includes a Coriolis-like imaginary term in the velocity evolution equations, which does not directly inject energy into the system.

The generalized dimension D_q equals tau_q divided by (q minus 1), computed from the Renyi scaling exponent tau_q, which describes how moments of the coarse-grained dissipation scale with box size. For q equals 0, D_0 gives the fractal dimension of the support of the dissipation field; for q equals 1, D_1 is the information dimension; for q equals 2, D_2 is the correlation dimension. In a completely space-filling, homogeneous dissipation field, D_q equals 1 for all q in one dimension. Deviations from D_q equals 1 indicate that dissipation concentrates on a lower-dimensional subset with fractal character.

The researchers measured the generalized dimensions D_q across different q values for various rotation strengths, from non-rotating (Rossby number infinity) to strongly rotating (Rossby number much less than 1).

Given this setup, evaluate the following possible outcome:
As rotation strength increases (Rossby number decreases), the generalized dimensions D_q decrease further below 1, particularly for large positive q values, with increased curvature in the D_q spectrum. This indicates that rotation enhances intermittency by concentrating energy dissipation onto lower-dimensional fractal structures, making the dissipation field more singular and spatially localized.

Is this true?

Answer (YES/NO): NO